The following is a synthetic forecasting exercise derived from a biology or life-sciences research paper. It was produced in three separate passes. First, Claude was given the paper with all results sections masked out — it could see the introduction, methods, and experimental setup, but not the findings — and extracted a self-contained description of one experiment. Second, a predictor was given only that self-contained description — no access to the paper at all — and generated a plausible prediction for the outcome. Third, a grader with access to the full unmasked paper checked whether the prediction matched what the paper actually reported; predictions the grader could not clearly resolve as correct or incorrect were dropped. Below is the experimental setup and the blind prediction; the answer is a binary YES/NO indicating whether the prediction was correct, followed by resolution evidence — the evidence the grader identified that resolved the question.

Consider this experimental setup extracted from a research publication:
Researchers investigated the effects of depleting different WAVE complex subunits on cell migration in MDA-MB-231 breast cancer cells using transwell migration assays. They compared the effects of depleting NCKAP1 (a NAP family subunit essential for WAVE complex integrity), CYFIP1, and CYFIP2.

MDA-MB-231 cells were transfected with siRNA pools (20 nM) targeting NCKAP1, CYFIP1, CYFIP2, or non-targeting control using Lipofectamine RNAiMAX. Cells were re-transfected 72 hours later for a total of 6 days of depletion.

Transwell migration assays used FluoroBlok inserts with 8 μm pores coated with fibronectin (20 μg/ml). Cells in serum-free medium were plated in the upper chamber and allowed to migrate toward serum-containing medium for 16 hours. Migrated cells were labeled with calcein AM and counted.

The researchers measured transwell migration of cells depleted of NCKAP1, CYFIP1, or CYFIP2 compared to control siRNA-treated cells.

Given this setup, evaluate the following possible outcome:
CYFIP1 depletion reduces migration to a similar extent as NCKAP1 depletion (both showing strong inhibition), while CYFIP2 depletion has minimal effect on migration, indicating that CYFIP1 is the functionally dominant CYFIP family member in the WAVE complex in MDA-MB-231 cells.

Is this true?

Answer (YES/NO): NO